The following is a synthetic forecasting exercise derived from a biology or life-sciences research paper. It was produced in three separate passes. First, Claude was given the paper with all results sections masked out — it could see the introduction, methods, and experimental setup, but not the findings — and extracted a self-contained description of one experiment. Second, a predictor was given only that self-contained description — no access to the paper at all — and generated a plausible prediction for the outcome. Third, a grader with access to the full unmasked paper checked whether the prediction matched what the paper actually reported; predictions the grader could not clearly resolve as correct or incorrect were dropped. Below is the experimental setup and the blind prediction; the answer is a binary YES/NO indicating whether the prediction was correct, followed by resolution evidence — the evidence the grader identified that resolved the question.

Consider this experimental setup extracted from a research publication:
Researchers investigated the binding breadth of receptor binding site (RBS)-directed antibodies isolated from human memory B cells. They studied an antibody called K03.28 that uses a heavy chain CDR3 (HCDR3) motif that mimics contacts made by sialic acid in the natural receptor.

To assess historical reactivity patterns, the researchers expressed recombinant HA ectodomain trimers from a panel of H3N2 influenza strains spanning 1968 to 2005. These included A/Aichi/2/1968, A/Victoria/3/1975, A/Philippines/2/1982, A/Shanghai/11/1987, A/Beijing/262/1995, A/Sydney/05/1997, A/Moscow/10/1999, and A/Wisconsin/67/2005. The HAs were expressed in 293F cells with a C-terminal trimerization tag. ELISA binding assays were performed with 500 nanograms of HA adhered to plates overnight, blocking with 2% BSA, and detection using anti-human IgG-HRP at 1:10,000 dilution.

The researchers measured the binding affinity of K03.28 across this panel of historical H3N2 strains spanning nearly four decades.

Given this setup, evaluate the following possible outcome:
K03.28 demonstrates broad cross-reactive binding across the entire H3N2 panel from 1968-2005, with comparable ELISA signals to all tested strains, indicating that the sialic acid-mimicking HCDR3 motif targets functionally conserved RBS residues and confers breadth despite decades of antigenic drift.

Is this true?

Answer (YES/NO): NO